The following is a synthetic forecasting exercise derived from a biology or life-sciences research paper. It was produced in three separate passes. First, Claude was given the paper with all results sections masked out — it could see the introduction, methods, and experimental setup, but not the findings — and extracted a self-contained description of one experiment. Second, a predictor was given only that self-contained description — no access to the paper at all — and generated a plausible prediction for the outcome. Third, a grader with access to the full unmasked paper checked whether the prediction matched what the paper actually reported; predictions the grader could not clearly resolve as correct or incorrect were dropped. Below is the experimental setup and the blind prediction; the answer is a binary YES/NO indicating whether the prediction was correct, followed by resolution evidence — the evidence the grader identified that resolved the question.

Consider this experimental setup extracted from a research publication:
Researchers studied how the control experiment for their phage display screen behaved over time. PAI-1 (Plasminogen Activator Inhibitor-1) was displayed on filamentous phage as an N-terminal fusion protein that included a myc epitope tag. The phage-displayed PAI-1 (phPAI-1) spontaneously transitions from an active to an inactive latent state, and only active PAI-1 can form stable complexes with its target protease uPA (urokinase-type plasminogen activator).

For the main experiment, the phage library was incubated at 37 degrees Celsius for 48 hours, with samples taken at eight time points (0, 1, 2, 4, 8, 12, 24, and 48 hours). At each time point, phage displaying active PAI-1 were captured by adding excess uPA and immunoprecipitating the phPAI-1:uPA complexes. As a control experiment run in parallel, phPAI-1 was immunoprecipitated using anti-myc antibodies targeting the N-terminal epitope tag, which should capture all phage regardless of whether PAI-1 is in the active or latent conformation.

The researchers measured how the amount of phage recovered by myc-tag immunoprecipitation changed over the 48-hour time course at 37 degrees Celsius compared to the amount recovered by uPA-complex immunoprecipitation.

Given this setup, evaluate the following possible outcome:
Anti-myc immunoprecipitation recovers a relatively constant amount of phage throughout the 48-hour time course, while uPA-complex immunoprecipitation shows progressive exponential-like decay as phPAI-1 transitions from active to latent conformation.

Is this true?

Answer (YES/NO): YES